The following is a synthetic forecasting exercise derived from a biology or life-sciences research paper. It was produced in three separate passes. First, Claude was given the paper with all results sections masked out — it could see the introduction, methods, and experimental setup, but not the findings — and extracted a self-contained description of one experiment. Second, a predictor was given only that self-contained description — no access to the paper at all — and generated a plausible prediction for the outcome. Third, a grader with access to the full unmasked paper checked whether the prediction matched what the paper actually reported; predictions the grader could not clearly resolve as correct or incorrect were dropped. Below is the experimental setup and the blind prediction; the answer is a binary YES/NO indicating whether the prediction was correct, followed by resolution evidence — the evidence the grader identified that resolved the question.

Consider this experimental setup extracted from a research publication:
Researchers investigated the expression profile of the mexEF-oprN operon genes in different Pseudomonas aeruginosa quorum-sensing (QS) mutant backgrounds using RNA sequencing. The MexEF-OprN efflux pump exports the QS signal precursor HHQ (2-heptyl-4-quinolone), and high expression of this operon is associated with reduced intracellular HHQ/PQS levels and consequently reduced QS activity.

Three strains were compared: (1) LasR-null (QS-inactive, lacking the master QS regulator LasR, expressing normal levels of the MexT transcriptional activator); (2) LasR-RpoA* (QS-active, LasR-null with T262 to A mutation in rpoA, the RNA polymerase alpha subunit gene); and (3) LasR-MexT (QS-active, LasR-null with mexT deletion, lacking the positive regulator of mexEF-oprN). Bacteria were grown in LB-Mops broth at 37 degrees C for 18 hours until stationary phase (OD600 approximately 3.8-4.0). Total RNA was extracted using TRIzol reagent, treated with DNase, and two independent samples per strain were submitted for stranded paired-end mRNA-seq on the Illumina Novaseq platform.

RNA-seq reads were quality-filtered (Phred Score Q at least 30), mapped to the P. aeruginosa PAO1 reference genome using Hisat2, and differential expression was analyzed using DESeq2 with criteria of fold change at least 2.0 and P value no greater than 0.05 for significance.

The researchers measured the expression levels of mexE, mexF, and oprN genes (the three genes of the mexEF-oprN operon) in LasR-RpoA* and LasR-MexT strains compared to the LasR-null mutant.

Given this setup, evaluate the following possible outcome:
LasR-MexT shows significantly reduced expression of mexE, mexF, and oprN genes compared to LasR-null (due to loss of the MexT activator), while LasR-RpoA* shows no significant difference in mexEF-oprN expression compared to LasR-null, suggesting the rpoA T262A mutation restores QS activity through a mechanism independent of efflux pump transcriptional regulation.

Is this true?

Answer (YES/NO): NO